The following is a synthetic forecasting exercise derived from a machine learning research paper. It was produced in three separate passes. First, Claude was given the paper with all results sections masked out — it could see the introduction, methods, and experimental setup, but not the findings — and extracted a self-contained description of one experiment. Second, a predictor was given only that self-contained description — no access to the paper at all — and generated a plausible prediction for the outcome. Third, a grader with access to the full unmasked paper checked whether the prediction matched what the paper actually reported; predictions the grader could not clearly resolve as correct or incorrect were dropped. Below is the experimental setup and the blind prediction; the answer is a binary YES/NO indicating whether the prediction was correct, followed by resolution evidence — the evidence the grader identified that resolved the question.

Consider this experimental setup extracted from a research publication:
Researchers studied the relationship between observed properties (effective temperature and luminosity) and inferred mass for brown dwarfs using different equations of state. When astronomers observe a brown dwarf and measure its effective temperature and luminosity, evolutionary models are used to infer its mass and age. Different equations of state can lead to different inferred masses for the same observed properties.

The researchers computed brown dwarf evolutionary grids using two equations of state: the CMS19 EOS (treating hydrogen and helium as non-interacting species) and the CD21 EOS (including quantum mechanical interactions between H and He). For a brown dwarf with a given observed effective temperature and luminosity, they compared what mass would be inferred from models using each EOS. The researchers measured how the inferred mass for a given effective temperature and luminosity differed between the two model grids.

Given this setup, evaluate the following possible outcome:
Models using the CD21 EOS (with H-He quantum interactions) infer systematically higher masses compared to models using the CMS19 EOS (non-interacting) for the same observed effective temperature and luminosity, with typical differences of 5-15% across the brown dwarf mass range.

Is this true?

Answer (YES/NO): NO